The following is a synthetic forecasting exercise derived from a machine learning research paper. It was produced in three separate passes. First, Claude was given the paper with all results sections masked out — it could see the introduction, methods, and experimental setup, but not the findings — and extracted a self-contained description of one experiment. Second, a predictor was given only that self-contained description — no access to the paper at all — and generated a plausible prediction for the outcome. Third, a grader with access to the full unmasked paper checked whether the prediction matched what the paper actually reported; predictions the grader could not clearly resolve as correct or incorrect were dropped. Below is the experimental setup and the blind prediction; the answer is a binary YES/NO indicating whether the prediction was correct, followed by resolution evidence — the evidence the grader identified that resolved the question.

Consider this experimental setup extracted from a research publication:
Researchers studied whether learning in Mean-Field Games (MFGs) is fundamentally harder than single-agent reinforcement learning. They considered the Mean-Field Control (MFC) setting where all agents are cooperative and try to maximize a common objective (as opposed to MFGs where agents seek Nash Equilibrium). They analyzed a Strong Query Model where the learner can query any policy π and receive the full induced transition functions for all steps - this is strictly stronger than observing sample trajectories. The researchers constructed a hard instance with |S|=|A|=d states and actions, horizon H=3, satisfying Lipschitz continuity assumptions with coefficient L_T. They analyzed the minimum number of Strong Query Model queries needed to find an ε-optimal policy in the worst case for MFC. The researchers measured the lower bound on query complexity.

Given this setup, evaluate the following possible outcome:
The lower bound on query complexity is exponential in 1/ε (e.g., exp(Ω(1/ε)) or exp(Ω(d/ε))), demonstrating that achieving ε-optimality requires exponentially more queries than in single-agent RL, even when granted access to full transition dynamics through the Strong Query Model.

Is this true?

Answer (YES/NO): NO